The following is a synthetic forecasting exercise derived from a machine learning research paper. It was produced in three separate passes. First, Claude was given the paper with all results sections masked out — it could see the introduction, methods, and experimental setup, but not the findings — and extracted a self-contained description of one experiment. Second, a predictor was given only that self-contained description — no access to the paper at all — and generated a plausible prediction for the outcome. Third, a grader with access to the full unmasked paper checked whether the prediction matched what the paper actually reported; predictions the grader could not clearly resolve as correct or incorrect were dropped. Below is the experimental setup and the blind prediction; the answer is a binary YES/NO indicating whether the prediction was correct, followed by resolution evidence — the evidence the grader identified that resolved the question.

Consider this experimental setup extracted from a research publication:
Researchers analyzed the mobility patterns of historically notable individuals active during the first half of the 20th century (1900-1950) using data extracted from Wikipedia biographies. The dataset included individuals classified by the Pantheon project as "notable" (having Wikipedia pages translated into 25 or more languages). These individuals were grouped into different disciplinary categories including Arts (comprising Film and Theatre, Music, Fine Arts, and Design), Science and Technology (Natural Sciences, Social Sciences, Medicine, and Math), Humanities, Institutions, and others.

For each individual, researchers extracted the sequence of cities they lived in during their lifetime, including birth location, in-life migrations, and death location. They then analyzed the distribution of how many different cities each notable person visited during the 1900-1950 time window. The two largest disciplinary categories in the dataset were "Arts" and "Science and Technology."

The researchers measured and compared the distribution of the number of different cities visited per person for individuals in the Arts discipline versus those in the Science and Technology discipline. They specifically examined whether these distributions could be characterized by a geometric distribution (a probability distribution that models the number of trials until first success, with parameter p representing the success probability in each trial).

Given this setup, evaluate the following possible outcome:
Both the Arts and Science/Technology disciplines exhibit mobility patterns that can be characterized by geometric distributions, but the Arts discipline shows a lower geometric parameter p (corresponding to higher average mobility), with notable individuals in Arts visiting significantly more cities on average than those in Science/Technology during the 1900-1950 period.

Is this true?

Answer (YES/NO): NO